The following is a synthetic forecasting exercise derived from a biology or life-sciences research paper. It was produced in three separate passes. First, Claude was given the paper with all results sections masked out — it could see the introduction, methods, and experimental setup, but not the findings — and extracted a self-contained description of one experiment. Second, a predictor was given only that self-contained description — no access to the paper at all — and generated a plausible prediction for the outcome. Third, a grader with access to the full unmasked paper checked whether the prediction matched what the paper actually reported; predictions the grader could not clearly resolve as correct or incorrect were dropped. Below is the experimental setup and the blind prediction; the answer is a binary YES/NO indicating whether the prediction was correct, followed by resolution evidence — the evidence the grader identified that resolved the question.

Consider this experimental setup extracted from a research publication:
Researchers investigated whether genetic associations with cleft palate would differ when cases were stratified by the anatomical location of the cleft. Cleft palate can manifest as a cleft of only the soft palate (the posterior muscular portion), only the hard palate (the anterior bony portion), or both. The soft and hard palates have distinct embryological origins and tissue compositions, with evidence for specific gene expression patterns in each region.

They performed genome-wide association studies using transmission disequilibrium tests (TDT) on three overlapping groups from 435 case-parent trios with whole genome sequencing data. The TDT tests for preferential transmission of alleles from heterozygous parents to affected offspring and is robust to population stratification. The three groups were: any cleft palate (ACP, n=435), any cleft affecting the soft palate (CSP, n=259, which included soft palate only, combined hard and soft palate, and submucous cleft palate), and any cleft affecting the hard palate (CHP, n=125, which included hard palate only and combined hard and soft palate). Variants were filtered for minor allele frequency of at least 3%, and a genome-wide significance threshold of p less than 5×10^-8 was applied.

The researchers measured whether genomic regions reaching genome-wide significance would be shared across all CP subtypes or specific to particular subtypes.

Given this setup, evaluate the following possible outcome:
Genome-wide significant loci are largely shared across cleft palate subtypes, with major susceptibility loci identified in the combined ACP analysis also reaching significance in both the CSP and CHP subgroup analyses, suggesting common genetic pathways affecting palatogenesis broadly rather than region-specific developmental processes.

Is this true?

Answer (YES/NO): NO